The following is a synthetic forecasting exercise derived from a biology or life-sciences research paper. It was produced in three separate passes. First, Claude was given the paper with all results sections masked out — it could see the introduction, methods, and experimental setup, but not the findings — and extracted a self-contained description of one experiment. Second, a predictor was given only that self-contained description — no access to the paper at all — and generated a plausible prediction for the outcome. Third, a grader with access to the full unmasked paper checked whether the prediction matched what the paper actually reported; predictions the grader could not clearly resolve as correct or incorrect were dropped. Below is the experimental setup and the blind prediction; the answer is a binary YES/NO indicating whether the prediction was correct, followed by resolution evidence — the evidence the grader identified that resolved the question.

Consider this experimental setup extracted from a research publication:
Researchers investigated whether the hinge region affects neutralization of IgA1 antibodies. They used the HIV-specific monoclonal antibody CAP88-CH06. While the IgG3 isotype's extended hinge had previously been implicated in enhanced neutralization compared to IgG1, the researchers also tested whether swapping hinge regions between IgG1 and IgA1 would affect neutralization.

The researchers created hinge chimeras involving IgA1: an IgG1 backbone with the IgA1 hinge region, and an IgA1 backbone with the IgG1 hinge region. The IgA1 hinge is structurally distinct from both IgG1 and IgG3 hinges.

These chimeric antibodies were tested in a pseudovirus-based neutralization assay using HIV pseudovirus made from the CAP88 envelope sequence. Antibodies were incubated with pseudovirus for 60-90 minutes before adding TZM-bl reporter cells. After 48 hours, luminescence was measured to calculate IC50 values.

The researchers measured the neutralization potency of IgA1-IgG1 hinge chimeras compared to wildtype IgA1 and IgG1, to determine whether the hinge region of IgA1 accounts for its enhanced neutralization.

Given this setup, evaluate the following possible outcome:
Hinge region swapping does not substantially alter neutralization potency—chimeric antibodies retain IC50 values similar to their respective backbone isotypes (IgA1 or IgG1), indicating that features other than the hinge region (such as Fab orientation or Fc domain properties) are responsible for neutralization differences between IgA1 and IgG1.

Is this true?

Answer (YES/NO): YES